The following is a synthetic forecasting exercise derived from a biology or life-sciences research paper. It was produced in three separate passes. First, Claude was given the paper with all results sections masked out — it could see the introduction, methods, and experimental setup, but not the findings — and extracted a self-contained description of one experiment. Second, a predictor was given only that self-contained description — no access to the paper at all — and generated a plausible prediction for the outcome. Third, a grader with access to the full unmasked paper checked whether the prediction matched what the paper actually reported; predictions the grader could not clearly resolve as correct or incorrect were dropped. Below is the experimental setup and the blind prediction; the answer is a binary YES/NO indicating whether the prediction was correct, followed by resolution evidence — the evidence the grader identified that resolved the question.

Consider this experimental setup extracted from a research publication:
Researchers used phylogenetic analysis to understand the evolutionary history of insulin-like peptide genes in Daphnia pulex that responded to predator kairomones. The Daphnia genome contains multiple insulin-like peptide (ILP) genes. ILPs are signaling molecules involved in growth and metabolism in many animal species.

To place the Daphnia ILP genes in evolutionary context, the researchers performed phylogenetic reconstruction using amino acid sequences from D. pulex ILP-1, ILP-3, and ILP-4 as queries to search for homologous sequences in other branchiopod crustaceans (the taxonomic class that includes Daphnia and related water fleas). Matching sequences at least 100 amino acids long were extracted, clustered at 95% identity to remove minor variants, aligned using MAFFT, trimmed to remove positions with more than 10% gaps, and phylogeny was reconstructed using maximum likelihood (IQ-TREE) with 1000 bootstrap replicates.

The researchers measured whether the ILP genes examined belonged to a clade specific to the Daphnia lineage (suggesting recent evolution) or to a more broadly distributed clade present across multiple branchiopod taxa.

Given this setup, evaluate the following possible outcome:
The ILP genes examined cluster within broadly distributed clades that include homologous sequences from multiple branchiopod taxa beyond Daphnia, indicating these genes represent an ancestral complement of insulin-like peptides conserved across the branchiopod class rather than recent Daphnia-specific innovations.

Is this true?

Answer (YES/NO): NO